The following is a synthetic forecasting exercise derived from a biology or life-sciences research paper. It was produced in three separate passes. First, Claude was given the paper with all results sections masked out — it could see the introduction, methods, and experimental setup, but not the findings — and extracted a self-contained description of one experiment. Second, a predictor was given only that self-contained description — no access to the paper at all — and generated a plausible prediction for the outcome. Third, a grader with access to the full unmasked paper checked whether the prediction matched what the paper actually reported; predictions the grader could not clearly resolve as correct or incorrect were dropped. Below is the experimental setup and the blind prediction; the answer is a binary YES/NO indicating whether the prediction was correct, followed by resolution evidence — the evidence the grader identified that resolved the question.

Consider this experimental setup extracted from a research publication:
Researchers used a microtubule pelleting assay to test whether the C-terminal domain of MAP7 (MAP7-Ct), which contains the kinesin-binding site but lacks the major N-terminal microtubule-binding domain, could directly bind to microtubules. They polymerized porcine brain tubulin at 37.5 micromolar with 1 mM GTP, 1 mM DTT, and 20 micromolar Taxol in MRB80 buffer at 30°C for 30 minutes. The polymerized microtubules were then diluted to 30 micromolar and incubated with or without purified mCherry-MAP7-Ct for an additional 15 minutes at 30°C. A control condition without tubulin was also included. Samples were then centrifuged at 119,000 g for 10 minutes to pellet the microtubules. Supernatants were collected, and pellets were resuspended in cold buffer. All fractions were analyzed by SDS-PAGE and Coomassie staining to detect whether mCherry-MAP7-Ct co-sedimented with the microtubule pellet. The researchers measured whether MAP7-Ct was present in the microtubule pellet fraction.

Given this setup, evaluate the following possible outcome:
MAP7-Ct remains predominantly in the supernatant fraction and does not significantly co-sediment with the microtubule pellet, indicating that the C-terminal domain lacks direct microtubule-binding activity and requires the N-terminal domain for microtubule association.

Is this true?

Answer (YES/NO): YES